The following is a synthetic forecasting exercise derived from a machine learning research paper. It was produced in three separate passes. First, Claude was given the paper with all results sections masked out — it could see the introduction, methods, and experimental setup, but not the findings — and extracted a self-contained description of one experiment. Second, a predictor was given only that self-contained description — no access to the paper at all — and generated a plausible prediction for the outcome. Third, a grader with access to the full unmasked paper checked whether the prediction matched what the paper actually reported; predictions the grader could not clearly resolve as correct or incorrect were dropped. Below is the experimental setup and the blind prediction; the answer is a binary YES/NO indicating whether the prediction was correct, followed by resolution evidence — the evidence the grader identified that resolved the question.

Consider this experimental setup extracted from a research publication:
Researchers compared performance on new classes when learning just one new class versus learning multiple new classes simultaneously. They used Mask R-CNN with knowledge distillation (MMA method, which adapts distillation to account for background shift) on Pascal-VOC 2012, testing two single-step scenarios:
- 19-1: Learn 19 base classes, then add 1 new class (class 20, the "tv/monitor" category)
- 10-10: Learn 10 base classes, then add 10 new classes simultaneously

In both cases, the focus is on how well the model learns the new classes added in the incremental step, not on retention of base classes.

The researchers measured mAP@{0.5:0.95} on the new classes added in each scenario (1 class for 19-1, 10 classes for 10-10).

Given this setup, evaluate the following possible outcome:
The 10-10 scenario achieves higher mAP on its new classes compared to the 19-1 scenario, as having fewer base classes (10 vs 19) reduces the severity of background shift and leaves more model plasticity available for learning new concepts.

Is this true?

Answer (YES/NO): NO